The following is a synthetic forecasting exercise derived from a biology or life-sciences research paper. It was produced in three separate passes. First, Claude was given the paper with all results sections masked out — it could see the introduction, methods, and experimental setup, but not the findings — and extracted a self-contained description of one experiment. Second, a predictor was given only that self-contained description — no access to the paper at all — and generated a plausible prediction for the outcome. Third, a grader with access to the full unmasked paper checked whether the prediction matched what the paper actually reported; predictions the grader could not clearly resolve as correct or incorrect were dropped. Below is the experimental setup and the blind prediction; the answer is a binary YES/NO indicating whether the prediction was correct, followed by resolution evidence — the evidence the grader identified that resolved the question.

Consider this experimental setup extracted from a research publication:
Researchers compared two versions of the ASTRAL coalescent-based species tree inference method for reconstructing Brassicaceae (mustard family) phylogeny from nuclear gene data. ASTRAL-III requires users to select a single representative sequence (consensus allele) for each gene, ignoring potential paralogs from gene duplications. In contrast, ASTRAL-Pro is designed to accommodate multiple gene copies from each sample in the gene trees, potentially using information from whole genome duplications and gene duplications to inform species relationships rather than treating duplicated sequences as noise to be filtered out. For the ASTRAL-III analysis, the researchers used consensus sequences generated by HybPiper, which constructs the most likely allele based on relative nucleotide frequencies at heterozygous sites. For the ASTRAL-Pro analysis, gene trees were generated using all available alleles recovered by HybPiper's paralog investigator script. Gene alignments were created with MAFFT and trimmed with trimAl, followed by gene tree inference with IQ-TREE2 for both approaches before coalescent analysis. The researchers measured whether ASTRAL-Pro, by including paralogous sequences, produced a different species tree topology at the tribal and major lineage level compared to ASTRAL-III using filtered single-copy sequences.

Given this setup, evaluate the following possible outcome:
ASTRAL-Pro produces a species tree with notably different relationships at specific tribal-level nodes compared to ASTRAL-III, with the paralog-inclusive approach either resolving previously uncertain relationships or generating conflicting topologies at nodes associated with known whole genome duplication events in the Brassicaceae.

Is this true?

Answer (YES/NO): YES